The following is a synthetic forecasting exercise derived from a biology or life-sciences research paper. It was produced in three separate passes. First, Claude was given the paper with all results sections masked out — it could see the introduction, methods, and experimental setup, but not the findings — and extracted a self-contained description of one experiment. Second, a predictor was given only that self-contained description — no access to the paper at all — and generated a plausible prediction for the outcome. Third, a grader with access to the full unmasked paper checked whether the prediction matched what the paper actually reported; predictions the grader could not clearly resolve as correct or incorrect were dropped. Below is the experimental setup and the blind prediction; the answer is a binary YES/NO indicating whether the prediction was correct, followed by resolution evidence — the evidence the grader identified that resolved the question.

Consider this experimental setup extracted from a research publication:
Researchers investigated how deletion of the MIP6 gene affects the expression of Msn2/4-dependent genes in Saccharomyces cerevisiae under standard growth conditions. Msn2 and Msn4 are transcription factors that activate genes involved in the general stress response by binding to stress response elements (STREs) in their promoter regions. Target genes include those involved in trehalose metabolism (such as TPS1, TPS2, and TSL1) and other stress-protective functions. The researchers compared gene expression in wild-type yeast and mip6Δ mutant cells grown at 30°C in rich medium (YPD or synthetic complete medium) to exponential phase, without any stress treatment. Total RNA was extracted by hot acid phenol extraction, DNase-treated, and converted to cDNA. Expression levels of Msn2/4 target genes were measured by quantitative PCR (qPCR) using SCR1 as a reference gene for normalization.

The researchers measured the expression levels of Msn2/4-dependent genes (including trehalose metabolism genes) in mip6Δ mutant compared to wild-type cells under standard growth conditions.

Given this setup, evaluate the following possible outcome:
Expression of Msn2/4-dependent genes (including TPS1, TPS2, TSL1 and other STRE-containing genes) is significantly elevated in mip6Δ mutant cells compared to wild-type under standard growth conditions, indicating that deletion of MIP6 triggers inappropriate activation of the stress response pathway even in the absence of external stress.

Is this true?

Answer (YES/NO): YES